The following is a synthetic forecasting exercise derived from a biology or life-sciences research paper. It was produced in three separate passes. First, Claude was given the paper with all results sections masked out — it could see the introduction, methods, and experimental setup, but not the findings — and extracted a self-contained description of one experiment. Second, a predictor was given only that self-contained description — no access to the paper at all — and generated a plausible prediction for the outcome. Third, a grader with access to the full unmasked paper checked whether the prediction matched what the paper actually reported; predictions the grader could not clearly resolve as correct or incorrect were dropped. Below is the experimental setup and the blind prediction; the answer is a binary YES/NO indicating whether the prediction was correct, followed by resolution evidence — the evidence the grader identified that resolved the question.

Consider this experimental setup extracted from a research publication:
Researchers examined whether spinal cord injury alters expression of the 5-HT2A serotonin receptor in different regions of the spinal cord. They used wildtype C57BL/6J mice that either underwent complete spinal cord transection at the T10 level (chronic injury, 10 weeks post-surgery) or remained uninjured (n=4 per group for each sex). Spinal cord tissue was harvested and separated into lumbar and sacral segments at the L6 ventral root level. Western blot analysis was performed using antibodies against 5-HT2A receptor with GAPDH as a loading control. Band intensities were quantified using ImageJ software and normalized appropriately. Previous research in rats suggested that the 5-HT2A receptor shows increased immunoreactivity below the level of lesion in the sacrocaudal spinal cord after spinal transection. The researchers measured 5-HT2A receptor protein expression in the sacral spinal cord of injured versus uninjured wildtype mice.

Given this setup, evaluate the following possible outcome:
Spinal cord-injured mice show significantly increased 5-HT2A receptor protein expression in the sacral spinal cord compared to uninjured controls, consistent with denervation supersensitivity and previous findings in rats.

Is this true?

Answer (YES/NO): NO